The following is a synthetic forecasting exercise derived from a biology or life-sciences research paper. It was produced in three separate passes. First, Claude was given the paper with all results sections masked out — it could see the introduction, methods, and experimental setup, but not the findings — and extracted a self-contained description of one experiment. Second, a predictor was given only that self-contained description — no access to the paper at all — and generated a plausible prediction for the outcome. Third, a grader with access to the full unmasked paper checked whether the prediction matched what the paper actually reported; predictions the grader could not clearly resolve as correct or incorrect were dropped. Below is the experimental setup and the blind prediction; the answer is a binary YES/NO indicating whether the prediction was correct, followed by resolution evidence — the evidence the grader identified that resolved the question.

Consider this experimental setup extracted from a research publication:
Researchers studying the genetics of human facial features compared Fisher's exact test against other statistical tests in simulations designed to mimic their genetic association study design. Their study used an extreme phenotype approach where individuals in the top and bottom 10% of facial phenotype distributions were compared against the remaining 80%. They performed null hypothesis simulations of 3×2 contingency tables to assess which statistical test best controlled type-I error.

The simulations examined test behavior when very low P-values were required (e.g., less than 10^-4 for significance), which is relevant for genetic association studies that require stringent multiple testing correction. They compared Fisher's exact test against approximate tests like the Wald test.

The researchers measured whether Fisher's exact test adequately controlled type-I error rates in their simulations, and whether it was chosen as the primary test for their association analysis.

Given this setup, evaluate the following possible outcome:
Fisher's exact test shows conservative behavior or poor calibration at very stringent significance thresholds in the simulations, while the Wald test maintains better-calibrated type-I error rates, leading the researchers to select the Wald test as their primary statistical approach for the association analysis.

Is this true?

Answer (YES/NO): NO